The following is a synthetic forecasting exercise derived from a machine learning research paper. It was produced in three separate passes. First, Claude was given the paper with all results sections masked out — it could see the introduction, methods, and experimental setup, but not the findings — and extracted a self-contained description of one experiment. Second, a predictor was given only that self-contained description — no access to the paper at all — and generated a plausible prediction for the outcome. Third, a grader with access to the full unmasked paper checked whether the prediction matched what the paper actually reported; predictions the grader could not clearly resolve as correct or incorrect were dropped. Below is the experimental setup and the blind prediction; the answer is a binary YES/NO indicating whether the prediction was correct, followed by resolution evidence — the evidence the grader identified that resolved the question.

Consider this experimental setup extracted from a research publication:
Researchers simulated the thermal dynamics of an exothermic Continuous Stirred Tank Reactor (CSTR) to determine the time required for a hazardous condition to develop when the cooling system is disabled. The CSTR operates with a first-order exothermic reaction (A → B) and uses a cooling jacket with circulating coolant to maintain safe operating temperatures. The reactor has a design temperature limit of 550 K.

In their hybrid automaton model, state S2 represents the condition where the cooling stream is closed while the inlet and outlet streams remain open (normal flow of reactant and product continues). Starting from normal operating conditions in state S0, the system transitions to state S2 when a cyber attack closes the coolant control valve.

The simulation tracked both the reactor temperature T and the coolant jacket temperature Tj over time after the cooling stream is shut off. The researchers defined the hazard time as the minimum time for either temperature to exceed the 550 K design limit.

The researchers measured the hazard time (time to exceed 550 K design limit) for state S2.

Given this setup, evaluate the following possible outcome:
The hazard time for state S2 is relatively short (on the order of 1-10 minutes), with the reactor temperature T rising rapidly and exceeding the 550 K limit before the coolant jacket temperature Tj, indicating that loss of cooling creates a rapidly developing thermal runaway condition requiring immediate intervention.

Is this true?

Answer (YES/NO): NO